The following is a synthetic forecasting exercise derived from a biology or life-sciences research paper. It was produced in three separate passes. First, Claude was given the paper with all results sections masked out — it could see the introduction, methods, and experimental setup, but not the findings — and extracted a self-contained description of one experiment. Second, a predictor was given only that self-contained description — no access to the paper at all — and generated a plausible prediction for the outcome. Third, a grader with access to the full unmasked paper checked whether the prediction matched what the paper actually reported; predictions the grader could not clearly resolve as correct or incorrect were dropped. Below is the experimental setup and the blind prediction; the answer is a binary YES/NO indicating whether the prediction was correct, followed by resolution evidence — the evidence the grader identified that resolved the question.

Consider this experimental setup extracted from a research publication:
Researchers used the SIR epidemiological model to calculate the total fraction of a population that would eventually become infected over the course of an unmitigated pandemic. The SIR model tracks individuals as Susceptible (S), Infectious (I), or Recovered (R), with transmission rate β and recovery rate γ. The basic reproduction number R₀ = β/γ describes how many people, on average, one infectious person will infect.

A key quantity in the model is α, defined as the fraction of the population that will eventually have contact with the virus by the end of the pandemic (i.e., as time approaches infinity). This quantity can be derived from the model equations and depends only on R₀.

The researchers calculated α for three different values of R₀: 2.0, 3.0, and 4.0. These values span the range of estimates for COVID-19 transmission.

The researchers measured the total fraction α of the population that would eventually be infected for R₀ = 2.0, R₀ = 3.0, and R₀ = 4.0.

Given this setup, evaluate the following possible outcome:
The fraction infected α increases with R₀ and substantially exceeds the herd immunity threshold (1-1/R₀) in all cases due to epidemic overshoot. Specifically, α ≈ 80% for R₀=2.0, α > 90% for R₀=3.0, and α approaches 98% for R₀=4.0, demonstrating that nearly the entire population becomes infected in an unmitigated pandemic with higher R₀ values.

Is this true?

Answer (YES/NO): YES